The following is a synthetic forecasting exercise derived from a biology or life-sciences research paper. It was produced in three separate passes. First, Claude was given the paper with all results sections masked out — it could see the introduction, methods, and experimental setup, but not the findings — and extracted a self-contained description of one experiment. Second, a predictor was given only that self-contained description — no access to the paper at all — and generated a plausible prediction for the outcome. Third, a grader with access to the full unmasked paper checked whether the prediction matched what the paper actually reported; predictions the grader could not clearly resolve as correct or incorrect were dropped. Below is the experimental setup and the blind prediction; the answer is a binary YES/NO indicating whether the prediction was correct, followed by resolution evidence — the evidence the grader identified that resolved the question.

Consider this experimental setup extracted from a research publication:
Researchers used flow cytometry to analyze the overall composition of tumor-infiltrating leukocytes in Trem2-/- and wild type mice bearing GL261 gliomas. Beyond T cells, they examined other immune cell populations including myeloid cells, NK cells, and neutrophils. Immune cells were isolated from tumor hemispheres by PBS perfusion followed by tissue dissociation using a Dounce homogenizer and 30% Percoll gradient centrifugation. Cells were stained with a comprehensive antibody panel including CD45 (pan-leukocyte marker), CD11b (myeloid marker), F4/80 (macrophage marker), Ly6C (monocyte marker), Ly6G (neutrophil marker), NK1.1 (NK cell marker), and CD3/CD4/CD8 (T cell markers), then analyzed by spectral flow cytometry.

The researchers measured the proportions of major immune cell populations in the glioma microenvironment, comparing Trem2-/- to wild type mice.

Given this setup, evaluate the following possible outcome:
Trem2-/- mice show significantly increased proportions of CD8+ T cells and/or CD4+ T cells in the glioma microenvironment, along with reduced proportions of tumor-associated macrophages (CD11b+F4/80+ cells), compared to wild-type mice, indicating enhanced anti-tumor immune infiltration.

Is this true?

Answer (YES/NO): NO